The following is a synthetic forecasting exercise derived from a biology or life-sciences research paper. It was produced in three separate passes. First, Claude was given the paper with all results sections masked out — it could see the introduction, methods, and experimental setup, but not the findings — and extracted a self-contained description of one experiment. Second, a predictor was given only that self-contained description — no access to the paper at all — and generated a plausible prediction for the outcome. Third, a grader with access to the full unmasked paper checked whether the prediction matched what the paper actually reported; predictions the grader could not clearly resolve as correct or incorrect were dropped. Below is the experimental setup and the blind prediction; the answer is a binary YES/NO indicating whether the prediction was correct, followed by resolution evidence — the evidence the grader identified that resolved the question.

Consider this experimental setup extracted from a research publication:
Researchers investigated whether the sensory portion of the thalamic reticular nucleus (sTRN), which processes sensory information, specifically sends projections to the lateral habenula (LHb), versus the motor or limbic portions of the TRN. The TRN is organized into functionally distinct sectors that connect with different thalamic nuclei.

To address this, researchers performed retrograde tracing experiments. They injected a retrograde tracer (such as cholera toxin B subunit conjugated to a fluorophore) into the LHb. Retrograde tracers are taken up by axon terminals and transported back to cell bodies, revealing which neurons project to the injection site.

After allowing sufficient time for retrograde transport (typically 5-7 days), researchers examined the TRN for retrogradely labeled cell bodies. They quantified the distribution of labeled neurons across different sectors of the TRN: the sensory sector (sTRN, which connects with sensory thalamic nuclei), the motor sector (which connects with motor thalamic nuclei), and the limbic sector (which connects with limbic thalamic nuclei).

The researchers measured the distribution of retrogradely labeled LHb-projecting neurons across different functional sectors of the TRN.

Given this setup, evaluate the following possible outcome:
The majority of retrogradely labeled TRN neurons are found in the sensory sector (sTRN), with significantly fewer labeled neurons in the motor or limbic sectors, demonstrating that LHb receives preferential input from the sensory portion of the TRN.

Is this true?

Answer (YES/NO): YES